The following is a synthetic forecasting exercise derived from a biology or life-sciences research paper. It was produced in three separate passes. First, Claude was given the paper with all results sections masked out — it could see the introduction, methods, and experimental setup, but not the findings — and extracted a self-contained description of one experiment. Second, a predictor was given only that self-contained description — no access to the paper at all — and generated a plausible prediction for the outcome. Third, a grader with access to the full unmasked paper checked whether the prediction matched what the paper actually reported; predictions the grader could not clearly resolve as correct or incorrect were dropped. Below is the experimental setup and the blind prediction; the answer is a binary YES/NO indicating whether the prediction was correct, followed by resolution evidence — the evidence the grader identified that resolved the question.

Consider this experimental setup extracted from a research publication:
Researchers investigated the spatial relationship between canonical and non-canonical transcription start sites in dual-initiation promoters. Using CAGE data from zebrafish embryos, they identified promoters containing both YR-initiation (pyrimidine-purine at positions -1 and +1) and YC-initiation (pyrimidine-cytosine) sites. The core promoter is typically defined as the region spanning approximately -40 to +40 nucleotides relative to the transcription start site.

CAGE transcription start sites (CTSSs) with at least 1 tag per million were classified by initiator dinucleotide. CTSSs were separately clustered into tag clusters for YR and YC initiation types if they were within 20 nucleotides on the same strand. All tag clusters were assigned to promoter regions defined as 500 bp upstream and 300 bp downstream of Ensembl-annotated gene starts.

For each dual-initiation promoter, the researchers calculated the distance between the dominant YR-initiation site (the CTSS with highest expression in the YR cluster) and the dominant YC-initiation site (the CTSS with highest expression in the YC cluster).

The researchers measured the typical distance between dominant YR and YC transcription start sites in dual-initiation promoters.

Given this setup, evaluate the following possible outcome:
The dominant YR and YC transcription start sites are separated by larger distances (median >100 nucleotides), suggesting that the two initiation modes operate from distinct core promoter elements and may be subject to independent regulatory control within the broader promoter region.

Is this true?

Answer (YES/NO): NO